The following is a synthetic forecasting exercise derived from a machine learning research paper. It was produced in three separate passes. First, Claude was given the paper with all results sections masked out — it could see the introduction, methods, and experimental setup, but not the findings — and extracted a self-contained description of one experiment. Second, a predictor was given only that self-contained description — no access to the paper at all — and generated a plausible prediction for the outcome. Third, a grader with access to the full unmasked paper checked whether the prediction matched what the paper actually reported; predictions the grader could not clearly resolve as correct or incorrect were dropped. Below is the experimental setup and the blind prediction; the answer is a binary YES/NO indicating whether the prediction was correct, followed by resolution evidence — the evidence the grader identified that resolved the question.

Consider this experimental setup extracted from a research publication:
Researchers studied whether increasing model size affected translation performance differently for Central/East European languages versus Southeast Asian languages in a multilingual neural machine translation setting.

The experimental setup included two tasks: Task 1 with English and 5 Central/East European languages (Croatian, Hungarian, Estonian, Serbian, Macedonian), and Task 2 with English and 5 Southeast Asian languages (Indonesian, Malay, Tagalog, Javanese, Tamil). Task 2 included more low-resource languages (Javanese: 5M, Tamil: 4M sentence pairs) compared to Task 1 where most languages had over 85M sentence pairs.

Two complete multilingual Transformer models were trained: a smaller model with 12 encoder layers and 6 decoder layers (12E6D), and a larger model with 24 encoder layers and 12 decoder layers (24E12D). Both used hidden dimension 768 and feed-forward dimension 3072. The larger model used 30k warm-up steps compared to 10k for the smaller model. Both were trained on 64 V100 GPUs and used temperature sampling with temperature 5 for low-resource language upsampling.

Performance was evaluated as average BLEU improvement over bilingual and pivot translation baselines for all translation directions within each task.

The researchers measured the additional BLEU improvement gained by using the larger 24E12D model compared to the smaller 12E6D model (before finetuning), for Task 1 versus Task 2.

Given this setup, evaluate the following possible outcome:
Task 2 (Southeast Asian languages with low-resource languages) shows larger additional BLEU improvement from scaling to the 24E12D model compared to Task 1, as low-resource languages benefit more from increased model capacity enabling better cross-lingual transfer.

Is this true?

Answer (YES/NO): NO